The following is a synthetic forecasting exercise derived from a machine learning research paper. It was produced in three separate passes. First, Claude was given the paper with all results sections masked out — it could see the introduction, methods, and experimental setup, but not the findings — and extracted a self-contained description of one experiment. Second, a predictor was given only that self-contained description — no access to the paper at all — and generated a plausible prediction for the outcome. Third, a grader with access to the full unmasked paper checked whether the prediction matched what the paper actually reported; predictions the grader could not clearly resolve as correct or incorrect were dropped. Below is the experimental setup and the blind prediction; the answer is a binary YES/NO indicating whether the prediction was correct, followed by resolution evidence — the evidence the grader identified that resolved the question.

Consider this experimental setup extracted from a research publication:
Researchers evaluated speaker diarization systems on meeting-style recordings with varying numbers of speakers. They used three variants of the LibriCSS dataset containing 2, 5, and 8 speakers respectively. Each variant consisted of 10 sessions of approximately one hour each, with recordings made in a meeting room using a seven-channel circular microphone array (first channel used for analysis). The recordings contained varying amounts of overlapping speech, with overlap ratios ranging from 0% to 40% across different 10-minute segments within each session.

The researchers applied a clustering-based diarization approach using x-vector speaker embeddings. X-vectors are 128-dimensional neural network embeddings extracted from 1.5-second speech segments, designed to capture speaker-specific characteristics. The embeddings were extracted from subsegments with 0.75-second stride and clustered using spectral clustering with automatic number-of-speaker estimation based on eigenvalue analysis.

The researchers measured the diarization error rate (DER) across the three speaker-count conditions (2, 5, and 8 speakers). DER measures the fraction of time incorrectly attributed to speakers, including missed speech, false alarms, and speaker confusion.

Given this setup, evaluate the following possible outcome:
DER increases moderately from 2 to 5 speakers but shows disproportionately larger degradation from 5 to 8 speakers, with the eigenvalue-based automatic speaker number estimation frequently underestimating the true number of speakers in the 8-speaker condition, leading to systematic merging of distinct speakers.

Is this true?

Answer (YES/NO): NO